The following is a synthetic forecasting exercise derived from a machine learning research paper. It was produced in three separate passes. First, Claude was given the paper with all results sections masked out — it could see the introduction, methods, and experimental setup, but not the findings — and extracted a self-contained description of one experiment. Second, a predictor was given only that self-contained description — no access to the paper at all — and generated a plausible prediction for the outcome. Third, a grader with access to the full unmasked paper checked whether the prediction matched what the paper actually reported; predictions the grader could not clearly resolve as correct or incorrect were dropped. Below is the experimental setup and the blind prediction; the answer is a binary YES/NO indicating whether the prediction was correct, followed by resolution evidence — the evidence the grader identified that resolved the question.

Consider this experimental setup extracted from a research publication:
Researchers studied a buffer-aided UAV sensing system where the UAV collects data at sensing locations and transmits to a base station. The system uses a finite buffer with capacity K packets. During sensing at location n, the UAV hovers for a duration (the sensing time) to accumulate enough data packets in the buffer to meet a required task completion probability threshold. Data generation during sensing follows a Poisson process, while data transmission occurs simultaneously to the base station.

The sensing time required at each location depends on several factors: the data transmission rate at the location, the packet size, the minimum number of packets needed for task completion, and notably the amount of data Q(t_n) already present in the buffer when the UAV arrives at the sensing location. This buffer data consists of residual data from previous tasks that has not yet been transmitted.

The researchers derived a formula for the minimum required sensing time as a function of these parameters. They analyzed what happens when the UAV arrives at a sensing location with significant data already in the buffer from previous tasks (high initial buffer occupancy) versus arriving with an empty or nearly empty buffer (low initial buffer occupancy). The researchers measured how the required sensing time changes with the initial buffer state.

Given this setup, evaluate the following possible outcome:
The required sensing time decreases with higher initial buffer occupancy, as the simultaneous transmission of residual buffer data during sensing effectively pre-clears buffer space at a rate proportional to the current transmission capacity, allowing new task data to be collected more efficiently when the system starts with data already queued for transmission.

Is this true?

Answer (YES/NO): NO